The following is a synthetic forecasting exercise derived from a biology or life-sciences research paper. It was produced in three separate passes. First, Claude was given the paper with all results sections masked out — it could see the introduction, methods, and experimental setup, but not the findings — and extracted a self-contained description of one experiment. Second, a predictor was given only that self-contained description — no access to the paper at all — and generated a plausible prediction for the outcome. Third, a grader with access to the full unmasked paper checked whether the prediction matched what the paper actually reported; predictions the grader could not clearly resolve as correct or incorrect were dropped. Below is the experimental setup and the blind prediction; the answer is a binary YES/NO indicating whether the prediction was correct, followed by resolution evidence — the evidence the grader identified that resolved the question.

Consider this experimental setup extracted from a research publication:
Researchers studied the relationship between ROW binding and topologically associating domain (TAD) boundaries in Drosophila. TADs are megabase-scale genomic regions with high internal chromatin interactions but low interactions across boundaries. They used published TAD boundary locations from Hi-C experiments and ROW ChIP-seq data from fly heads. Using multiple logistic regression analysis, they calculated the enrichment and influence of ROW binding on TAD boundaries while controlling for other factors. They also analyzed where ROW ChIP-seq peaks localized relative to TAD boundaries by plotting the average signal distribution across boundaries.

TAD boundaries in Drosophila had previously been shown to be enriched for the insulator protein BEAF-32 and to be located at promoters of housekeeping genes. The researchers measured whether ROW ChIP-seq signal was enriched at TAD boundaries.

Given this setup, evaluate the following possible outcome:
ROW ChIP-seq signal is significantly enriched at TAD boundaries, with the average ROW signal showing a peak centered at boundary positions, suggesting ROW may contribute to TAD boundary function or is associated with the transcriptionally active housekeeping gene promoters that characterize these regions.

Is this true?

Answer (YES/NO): YES